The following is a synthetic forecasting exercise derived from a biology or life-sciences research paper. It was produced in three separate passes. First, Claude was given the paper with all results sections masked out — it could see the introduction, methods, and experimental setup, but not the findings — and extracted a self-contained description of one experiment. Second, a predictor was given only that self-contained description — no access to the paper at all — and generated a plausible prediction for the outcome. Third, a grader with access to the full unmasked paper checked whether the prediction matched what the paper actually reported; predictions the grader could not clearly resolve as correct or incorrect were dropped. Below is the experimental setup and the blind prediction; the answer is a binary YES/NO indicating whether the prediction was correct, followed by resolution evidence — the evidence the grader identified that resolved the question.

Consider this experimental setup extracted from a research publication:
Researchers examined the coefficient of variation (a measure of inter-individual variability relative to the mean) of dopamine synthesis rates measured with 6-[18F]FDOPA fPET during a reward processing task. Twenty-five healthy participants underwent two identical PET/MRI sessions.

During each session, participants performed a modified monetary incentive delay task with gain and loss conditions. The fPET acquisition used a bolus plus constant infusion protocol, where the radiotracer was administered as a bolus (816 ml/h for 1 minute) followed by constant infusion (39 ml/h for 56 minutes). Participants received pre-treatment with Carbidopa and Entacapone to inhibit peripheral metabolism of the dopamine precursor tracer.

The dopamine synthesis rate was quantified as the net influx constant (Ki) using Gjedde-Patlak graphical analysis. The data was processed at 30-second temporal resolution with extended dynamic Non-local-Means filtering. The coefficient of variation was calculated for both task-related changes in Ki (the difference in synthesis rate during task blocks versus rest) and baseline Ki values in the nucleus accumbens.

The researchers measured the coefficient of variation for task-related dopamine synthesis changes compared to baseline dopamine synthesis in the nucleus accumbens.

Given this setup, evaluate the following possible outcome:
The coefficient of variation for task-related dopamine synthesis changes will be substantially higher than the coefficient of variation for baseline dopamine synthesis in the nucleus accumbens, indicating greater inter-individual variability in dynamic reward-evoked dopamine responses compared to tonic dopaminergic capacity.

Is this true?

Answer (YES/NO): YES